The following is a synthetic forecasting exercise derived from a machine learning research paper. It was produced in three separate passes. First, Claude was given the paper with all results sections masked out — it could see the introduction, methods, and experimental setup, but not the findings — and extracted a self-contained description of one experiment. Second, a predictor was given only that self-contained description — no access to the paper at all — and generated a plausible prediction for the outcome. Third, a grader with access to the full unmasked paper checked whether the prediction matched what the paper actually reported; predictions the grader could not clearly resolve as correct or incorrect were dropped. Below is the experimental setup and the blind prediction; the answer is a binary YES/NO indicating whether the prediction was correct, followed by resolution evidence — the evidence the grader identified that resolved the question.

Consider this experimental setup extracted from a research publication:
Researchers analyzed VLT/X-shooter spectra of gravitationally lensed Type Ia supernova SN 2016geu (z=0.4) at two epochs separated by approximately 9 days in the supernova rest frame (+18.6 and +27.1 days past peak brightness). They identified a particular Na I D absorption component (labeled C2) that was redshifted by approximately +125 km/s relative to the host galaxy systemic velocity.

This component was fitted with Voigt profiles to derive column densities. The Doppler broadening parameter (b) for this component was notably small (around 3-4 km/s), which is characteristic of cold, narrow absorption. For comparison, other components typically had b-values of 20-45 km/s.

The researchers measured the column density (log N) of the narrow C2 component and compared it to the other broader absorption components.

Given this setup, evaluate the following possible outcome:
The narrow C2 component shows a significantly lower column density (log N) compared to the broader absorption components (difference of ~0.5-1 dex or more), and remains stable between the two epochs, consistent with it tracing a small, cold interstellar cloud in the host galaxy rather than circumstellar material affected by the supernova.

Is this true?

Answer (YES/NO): NO